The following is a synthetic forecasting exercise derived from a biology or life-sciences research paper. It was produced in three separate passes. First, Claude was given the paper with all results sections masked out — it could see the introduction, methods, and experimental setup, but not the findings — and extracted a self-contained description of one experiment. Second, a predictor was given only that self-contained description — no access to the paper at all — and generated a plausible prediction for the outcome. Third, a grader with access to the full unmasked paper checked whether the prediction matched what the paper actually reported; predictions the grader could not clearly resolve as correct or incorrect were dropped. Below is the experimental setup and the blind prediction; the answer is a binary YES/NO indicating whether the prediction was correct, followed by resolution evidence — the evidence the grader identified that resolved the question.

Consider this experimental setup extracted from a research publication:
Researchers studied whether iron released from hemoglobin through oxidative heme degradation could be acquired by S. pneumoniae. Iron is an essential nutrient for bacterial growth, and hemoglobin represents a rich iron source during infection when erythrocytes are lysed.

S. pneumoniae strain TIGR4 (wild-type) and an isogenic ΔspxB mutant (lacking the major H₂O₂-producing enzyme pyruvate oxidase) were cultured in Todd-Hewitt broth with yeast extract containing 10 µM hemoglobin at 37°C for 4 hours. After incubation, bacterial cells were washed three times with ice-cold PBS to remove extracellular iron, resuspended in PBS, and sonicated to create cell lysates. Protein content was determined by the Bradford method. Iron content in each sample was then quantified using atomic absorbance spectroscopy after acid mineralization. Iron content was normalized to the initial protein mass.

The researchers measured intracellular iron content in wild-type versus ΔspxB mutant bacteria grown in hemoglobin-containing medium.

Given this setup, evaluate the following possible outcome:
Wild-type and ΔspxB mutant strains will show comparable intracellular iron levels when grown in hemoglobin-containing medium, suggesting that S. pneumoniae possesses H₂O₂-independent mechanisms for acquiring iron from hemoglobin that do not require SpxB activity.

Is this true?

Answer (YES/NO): NO